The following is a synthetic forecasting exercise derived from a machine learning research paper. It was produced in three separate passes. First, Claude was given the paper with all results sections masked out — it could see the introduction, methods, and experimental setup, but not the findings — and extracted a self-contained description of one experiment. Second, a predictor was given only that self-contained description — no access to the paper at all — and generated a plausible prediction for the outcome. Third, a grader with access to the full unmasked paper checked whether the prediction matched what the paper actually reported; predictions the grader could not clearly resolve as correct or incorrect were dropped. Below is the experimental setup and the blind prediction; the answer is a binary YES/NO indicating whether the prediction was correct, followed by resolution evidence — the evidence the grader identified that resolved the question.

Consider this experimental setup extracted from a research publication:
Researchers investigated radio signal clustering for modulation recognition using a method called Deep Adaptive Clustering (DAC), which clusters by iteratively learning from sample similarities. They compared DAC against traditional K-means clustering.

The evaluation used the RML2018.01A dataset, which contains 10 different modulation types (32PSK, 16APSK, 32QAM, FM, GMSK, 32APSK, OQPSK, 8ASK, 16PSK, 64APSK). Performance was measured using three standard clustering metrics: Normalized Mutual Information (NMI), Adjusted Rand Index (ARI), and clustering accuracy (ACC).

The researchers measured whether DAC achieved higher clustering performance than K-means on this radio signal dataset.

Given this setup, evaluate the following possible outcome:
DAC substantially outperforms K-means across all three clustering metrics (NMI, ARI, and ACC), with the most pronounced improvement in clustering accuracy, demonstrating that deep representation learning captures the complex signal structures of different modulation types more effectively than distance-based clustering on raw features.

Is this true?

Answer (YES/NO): NO